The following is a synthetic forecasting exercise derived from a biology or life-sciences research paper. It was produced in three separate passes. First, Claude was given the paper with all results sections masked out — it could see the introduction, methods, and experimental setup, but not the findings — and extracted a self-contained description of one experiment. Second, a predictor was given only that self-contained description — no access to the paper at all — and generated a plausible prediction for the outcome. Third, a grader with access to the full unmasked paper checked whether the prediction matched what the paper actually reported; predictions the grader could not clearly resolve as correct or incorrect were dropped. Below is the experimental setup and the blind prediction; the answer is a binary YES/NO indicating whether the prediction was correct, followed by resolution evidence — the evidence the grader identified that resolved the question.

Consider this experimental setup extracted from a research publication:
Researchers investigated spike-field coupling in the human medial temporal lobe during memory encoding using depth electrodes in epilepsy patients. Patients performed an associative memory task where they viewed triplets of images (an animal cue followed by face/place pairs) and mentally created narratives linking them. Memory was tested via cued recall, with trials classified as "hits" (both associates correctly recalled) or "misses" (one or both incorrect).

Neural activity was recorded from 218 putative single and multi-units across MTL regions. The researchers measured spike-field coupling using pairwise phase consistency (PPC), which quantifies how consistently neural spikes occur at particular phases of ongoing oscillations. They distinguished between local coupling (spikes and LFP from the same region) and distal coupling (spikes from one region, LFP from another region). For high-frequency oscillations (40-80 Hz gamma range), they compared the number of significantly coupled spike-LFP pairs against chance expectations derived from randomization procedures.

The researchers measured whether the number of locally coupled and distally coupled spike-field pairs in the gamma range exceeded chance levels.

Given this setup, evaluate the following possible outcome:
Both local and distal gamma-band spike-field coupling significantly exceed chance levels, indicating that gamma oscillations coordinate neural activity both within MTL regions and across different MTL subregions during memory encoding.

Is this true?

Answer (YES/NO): NO